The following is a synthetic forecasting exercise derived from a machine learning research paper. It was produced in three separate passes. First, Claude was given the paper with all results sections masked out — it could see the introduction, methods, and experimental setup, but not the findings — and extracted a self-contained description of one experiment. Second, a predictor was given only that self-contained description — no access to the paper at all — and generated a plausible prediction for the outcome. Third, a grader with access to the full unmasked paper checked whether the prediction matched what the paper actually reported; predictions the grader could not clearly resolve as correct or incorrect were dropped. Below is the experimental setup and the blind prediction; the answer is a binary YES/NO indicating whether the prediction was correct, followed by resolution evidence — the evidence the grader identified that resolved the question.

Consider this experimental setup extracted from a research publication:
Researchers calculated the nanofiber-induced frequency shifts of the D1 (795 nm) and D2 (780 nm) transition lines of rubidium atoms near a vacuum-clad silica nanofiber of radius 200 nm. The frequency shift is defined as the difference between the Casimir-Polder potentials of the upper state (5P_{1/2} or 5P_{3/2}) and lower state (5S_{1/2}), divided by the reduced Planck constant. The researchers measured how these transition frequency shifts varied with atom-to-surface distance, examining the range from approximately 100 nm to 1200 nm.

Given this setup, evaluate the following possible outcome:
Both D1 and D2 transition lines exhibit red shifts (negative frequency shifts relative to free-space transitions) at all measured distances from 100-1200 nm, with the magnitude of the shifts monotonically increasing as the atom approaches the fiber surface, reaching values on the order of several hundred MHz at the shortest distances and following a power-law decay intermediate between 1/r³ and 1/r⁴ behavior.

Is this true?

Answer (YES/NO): NO